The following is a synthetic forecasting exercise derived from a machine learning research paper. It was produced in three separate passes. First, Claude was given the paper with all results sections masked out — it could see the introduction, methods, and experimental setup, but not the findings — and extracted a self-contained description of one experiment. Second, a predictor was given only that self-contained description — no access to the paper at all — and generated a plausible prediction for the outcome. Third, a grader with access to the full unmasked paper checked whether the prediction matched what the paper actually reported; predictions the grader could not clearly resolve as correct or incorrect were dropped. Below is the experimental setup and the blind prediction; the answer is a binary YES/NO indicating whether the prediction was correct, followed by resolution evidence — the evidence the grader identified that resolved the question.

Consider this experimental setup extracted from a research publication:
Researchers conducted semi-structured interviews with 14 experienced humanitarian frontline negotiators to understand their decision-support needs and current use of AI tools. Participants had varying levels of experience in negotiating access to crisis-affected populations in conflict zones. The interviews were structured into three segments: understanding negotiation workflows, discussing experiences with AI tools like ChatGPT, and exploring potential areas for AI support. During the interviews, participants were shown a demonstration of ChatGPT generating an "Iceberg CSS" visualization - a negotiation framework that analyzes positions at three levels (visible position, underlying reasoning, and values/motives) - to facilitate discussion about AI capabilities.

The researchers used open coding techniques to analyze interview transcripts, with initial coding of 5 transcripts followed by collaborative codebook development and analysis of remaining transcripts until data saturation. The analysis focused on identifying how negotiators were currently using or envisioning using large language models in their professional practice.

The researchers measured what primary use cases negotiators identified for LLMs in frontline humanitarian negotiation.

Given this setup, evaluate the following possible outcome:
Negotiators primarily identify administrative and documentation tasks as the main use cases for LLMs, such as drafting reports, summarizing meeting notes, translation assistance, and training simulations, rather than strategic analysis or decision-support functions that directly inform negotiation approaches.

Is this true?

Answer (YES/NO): NO